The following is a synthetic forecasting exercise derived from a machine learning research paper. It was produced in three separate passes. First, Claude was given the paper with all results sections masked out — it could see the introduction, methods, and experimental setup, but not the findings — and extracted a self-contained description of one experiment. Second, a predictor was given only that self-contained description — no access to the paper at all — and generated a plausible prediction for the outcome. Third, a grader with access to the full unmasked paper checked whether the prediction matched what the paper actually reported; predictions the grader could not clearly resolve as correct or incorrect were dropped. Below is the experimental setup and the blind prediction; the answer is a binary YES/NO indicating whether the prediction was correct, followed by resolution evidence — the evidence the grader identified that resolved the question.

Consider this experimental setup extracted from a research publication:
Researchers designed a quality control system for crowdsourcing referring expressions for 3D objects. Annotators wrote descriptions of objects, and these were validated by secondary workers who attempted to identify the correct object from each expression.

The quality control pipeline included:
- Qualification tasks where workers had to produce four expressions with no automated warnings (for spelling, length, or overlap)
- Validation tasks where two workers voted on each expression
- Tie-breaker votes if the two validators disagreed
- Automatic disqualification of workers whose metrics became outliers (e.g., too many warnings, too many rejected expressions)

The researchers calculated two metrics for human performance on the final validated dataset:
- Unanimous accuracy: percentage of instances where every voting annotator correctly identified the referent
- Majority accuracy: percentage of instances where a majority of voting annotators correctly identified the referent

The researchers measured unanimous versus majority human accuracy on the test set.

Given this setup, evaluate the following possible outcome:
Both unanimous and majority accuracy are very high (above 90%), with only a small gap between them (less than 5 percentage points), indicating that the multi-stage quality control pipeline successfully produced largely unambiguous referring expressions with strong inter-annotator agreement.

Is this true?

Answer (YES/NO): NO